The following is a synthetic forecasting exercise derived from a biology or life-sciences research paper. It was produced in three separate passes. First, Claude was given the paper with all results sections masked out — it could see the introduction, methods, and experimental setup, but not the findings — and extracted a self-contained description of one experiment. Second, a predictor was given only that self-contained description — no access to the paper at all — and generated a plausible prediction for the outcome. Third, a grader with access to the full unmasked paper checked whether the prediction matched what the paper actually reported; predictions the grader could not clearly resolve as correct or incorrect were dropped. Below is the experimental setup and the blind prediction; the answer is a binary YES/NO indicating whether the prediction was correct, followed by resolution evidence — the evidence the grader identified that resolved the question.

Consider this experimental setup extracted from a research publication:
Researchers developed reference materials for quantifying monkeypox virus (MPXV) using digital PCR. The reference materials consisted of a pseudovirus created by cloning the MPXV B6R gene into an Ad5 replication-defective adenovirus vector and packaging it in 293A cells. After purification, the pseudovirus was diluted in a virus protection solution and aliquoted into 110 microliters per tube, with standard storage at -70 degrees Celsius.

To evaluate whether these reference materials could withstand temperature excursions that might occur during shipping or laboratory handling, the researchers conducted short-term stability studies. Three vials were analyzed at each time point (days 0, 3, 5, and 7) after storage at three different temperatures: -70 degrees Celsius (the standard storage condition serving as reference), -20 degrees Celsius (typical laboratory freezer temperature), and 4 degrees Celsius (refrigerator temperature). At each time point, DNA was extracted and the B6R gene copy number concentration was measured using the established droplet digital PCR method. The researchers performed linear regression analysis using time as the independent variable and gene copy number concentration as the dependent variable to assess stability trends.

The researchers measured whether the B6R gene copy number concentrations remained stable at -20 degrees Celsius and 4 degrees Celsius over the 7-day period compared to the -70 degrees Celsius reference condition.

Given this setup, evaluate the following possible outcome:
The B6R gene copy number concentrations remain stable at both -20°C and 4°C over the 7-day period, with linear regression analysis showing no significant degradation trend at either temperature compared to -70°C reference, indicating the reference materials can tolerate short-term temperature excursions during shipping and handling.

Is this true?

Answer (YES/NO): YES